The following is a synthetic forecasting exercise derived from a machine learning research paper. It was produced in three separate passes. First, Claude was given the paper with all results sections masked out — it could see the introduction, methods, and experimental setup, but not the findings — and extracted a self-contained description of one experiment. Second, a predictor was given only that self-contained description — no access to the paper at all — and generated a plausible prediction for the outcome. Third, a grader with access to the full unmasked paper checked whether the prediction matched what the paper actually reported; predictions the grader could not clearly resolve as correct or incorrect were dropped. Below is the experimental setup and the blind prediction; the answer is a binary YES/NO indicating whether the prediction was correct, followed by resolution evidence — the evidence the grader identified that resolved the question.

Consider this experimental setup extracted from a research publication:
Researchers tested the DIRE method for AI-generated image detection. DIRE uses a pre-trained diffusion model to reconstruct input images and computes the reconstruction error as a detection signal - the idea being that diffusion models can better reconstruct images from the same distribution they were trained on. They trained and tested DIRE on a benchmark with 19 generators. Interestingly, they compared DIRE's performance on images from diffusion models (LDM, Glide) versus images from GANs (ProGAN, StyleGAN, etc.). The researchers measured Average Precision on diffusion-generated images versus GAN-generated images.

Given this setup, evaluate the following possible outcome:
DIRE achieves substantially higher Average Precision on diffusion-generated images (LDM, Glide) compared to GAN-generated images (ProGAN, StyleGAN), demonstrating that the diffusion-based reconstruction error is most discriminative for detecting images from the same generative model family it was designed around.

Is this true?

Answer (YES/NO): NO